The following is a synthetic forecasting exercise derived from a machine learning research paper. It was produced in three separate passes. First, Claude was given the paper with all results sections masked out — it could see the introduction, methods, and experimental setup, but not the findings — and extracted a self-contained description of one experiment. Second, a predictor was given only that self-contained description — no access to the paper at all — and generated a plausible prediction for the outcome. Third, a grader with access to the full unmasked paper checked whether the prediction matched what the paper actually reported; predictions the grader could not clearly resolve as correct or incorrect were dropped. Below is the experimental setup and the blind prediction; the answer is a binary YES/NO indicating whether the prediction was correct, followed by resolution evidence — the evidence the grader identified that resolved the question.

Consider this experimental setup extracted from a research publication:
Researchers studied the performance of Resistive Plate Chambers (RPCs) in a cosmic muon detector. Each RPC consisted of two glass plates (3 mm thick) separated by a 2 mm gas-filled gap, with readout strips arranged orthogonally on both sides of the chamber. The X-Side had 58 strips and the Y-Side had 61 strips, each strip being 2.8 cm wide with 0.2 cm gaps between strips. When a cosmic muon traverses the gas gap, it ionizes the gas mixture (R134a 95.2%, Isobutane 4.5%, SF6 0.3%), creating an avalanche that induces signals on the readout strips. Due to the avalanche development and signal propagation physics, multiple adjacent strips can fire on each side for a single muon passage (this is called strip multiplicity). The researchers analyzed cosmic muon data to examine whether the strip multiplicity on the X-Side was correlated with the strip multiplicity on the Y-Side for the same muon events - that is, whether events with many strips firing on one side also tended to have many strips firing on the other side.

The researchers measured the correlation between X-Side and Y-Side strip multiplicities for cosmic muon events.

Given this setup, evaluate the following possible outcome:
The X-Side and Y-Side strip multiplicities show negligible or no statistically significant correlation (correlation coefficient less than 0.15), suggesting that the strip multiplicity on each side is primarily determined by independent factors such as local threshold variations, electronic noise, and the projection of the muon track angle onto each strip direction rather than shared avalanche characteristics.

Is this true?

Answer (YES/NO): NO